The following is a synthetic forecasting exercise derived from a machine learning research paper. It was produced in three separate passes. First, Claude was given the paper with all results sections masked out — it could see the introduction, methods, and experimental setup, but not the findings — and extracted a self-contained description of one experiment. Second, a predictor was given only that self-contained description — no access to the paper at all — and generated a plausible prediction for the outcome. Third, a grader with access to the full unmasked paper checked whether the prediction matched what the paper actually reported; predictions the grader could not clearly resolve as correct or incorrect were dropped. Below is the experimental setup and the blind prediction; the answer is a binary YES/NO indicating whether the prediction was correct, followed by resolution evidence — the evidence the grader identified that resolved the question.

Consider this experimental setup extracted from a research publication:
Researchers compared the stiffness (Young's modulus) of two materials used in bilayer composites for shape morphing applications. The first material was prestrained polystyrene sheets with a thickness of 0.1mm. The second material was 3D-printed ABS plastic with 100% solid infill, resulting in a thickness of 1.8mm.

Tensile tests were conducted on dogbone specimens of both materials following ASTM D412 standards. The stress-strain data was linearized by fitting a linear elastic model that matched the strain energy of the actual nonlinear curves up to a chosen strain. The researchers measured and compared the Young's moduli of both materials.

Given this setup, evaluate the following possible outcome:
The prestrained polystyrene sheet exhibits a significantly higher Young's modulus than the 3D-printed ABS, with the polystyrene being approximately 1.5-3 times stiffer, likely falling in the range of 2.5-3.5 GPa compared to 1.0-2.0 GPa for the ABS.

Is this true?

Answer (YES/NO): NO